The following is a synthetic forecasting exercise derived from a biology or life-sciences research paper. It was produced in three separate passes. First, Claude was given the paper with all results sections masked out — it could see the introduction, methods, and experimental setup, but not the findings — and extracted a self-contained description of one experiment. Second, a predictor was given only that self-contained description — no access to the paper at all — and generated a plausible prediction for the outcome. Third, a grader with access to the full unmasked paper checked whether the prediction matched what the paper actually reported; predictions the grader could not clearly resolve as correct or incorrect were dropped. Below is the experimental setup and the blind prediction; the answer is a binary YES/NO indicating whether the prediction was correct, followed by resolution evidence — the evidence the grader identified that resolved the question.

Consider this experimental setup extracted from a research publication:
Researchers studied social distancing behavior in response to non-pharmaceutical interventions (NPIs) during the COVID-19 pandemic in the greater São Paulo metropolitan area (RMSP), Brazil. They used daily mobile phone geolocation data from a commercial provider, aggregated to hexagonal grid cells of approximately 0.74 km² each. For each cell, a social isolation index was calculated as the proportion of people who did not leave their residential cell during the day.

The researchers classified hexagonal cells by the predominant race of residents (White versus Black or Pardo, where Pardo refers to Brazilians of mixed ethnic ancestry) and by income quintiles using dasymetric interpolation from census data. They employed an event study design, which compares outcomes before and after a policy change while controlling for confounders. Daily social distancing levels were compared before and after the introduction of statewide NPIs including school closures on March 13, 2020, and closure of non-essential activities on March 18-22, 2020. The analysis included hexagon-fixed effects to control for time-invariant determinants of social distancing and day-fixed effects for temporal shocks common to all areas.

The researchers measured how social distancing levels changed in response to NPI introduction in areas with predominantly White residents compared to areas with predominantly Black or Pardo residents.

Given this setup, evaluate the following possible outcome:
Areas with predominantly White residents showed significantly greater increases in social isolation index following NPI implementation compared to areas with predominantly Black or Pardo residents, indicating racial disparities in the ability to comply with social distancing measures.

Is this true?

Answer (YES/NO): YES